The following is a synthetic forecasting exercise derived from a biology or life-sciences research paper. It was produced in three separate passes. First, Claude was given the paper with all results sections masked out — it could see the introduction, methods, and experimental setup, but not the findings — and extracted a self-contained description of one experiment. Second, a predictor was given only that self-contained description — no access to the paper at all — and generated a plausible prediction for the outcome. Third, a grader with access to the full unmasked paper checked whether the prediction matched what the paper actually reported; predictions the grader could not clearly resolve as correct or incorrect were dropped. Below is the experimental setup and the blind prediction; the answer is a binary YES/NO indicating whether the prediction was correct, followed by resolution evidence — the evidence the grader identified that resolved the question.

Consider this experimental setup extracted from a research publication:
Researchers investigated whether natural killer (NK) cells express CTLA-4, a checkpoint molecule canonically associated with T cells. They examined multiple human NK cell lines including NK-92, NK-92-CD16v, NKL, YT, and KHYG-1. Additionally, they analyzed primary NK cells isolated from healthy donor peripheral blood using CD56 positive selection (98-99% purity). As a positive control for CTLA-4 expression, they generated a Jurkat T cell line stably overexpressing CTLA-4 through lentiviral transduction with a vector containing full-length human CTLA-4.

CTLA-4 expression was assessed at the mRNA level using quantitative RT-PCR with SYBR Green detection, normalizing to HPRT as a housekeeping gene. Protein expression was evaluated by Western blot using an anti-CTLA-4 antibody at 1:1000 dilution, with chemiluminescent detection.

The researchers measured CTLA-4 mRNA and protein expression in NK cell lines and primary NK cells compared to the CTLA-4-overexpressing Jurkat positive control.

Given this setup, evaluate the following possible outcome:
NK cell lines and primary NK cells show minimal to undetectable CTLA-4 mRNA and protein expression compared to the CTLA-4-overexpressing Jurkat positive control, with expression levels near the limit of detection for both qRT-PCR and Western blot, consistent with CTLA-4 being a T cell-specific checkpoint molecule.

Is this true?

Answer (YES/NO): NO